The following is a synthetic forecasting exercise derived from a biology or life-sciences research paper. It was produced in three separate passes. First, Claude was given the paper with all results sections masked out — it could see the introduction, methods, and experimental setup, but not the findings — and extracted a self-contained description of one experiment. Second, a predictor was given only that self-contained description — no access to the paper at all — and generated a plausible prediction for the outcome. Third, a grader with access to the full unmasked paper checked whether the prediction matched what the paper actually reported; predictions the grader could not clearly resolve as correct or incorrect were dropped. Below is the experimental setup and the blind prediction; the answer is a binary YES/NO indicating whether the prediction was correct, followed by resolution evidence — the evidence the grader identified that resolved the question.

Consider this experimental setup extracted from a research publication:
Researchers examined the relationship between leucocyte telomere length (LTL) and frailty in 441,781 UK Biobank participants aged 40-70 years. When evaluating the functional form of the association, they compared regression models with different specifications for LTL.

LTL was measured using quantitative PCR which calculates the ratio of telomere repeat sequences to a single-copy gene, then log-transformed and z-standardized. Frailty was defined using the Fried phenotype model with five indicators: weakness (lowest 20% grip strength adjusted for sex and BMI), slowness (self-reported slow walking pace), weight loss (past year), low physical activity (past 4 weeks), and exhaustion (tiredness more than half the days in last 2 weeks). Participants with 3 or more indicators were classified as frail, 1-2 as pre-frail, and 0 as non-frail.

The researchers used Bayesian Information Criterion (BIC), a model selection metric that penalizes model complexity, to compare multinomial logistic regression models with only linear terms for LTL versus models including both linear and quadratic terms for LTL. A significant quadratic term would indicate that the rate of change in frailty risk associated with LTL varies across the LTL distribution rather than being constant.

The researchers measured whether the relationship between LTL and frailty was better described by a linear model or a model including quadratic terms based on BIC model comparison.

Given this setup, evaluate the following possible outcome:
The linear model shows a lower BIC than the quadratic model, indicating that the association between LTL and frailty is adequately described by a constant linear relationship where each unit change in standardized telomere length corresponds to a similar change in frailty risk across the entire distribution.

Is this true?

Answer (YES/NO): NO